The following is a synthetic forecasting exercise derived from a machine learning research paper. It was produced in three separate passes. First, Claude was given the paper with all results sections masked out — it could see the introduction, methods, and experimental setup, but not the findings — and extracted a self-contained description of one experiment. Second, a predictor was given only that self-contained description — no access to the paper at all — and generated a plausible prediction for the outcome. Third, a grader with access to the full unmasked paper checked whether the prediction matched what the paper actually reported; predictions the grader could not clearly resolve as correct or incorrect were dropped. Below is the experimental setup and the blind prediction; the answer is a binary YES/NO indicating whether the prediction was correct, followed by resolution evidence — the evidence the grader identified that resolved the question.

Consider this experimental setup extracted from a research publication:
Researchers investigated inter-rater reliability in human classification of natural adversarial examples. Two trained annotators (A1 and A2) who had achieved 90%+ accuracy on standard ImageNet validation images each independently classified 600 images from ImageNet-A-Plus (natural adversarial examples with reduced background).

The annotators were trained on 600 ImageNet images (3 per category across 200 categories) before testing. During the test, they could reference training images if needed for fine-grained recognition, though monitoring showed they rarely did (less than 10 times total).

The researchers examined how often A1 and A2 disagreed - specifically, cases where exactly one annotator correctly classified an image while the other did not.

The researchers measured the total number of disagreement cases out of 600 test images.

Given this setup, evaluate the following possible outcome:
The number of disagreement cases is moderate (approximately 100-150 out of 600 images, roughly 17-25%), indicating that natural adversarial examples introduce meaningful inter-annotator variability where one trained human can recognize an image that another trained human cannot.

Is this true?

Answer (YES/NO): NO